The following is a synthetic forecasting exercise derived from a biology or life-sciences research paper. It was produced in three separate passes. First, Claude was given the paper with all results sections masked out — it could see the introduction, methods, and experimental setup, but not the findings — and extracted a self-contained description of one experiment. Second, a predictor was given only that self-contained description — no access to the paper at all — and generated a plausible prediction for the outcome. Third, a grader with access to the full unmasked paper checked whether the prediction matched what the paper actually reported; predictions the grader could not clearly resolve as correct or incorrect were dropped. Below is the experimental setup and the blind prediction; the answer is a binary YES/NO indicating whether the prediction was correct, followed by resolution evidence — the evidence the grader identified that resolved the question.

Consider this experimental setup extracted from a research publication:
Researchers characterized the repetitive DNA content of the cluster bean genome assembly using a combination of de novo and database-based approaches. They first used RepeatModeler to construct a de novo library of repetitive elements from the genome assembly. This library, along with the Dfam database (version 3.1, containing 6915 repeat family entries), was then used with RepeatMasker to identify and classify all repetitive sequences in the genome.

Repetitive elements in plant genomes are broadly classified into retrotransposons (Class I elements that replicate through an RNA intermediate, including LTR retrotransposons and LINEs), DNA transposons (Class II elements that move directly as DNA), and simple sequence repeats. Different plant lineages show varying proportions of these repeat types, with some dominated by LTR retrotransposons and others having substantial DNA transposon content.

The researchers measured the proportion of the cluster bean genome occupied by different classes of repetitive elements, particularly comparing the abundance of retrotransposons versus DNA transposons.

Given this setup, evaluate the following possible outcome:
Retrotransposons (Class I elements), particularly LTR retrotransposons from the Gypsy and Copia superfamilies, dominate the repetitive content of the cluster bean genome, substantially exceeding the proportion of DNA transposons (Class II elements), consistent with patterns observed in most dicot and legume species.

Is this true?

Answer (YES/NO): NO